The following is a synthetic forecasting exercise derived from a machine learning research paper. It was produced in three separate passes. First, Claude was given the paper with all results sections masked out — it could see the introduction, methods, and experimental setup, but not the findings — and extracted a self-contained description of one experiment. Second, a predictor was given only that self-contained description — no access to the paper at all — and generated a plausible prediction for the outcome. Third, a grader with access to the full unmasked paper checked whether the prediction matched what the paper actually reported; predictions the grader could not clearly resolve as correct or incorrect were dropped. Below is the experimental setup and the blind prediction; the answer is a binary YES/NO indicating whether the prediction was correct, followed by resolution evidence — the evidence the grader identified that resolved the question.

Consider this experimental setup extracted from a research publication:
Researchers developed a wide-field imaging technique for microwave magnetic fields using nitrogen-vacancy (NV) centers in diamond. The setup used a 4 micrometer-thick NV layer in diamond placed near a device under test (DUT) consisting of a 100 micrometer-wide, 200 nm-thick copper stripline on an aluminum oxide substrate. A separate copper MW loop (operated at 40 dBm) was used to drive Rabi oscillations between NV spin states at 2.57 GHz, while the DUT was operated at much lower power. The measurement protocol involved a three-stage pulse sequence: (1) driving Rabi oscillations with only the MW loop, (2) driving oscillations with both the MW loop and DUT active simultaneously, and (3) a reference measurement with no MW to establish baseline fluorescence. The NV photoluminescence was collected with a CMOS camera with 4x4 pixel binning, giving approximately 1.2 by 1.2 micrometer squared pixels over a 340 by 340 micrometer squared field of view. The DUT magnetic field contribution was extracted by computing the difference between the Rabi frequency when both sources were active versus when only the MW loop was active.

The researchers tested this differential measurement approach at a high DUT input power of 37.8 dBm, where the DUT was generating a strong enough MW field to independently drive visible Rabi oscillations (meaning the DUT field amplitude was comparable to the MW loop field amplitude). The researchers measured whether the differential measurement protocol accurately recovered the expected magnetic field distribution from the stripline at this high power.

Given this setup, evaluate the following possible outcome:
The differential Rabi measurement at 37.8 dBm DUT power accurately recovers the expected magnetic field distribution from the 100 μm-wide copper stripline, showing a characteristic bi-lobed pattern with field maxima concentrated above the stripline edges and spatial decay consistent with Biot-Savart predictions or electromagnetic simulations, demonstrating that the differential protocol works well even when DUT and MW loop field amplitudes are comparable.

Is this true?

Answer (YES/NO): NO